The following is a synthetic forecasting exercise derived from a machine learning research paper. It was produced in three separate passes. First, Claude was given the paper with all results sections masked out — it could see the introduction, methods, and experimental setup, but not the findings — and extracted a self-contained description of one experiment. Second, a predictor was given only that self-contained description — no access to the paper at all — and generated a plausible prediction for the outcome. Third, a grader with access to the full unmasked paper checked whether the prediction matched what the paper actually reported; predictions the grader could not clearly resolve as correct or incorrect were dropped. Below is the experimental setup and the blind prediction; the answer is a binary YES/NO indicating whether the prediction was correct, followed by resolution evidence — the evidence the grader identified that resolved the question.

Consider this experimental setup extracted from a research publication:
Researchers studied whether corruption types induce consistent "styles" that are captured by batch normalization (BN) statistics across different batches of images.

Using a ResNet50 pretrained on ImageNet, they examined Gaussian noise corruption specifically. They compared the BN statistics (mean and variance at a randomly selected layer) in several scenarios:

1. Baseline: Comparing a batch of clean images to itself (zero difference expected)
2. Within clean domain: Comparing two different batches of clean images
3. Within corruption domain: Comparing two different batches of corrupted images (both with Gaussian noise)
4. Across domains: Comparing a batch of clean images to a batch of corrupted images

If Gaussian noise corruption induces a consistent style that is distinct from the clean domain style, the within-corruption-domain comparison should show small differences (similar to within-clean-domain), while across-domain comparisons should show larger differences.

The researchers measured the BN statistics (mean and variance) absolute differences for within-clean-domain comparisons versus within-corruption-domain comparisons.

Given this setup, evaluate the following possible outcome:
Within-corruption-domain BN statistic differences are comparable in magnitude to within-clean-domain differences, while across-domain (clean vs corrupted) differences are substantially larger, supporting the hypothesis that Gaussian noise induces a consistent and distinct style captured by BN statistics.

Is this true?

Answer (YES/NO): YES